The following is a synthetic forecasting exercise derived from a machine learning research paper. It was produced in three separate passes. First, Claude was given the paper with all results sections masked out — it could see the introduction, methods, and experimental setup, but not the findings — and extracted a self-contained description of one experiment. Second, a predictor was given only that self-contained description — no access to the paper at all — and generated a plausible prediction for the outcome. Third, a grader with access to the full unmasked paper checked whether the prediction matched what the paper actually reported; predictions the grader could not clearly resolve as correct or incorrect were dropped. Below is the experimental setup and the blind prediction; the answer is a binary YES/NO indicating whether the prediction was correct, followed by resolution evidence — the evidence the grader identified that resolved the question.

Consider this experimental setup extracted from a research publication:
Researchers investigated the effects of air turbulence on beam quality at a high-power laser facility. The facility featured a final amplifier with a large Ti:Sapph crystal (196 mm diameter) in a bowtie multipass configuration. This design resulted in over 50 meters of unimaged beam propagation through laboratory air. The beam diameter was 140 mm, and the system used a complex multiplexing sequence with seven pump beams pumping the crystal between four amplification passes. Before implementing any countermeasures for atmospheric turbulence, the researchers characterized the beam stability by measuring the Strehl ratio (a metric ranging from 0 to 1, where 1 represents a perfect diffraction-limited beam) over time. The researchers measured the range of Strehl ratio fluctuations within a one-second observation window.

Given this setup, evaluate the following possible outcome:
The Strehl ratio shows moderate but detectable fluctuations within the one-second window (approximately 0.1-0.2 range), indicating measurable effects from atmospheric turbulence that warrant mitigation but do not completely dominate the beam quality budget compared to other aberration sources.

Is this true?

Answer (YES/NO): NO